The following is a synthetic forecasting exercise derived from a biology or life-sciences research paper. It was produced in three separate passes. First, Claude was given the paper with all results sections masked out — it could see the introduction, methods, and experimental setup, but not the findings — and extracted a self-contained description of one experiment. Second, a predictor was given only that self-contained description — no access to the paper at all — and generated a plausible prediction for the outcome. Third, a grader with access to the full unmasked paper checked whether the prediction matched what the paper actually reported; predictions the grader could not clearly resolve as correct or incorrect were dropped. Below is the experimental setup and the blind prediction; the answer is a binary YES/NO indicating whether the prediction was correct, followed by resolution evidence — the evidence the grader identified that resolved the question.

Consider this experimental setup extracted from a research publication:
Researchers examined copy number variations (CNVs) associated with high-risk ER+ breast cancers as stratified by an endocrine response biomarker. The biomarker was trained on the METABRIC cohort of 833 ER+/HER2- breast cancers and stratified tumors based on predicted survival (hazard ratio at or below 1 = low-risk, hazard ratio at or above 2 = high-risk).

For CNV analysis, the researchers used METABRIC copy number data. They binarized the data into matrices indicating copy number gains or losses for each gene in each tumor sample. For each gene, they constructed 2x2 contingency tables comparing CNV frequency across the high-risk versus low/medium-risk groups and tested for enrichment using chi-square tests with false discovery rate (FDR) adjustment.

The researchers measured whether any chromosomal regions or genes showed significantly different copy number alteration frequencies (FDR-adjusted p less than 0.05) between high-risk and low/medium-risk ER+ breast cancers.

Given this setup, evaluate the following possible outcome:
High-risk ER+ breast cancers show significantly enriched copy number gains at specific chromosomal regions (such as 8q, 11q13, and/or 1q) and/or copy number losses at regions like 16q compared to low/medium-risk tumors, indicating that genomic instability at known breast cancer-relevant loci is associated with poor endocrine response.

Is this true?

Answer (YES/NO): NO